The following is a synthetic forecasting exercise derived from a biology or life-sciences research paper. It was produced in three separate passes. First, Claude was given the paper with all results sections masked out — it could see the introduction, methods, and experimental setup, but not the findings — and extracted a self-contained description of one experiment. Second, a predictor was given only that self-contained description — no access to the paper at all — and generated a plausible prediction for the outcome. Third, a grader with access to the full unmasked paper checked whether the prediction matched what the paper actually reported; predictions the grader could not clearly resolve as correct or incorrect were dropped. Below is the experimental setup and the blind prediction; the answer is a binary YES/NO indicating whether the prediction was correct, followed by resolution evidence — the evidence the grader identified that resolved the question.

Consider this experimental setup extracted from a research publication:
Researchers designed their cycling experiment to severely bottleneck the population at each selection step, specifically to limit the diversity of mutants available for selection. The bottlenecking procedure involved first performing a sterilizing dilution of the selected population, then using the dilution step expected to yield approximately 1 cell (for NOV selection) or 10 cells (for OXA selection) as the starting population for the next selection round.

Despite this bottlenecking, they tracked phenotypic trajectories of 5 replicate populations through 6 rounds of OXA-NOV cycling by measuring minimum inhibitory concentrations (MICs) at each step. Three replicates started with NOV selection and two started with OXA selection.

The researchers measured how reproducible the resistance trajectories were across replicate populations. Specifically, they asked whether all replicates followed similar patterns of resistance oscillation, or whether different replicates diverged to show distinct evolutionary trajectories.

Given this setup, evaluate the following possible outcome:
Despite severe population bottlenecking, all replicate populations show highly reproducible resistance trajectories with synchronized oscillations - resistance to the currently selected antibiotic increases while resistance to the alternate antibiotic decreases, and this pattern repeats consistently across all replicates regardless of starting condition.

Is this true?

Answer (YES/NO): NO